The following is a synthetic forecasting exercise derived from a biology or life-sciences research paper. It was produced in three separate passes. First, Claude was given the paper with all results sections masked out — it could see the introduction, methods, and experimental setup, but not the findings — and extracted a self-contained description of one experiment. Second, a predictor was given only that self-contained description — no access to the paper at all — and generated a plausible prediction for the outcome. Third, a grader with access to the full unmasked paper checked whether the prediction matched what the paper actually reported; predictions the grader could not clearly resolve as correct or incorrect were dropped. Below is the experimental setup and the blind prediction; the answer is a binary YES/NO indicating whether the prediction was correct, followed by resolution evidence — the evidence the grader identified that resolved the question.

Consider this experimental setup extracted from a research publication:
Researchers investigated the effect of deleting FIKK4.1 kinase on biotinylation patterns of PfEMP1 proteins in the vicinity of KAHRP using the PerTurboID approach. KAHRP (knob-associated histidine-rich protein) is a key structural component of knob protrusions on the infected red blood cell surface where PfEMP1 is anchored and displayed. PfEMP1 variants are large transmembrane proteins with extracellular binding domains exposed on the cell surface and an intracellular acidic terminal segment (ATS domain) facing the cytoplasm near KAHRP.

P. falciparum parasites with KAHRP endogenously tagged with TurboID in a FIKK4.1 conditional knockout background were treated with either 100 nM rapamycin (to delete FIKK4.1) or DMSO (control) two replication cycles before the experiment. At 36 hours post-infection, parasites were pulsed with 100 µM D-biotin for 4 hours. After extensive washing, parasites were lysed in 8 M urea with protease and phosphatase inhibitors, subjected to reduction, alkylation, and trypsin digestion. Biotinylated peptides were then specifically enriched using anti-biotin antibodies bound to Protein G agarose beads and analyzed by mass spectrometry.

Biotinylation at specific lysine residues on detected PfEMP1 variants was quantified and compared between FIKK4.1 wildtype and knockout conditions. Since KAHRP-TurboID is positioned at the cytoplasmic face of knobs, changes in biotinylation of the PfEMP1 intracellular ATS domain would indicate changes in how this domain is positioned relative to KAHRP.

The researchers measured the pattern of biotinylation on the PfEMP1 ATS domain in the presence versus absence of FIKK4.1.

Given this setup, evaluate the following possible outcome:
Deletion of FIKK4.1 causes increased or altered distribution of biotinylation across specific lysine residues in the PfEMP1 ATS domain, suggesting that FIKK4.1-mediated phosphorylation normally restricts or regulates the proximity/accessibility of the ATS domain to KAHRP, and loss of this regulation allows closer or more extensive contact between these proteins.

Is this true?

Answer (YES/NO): NO